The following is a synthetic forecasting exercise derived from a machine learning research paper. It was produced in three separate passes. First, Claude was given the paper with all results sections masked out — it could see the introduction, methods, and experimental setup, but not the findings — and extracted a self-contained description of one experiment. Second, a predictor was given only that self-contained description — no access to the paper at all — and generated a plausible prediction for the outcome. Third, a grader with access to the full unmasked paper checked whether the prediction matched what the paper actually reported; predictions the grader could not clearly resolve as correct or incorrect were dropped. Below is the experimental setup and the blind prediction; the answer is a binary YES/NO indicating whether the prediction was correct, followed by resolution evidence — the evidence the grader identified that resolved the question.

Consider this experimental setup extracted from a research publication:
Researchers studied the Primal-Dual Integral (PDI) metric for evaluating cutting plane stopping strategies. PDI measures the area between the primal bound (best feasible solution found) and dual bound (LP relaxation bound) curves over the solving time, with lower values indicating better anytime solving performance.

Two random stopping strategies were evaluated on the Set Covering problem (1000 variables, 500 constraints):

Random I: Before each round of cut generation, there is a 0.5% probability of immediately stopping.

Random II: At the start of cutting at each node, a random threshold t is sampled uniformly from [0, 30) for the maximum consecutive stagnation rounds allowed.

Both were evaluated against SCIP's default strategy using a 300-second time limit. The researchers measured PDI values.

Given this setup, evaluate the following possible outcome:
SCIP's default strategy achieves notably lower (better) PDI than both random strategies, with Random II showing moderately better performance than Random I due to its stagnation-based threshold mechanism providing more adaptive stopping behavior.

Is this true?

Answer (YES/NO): YES